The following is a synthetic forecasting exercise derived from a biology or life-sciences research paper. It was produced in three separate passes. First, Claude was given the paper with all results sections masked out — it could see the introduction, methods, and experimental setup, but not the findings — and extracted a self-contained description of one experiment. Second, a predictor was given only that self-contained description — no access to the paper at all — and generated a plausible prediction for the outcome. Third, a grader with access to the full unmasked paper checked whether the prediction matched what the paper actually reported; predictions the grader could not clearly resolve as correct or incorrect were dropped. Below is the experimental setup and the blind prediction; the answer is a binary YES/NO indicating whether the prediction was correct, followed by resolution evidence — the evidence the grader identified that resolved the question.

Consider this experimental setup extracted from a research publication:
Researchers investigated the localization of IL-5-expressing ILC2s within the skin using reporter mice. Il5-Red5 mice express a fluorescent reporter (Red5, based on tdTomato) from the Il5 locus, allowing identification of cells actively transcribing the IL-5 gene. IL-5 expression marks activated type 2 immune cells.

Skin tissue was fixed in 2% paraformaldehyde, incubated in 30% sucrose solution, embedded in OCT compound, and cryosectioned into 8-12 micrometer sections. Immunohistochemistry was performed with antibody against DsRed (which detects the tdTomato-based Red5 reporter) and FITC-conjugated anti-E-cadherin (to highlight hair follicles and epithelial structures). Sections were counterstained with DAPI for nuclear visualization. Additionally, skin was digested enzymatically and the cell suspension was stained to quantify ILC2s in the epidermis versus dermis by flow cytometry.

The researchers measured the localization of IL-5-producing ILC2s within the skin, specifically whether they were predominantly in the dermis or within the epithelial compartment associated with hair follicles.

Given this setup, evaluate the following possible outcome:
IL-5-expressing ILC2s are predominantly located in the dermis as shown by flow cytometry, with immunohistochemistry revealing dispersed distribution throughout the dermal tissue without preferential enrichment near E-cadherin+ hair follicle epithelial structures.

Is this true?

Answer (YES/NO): NO